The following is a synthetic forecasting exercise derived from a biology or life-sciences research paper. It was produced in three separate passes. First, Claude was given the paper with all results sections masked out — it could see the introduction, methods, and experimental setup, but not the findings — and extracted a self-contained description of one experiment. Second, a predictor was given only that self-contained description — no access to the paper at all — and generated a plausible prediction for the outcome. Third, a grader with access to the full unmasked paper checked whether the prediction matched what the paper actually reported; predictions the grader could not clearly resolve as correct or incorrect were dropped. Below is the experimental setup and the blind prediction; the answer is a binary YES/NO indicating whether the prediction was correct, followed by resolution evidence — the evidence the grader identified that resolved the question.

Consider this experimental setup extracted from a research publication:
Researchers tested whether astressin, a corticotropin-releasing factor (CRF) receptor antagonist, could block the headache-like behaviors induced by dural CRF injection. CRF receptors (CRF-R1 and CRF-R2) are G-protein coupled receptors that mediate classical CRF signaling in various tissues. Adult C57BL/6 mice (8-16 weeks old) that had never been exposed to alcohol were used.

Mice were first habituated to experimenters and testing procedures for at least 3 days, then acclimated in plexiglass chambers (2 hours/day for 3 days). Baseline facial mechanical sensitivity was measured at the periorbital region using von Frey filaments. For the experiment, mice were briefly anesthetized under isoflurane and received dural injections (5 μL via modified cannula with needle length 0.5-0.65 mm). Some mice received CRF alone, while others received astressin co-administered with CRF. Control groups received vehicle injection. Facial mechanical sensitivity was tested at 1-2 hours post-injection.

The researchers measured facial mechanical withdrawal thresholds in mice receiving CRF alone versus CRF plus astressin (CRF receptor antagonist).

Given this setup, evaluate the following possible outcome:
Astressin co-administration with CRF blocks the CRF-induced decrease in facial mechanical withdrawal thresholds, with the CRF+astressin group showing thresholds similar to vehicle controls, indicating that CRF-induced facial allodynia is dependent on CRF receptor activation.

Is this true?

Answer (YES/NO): NO